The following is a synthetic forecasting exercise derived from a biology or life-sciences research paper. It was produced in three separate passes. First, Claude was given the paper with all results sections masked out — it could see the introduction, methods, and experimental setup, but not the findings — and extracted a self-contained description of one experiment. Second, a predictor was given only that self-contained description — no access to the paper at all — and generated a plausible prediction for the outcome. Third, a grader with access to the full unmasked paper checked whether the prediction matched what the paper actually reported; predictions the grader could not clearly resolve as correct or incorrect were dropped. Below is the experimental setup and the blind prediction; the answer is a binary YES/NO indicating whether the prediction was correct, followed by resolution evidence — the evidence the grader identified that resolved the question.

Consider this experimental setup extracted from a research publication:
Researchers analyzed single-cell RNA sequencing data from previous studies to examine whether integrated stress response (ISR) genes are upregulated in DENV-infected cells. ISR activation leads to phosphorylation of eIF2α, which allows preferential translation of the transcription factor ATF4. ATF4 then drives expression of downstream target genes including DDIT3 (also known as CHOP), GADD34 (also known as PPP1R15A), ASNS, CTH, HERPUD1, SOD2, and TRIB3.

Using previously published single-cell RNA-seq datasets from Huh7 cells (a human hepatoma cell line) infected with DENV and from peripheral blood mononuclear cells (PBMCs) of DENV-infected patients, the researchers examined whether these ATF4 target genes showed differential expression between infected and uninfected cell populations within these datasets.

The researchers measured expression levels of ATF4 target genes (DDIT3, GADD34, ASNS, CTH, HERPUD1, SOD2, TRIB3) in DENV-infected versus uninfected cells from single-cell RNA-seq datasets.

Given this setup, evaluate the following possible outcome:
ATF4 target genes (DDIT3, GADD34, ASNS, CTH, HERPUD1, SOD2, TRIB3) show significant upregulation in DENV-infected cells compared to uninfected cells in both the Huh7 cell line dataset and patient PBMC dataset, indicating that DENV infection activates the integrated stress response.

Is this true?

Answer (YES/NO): NO